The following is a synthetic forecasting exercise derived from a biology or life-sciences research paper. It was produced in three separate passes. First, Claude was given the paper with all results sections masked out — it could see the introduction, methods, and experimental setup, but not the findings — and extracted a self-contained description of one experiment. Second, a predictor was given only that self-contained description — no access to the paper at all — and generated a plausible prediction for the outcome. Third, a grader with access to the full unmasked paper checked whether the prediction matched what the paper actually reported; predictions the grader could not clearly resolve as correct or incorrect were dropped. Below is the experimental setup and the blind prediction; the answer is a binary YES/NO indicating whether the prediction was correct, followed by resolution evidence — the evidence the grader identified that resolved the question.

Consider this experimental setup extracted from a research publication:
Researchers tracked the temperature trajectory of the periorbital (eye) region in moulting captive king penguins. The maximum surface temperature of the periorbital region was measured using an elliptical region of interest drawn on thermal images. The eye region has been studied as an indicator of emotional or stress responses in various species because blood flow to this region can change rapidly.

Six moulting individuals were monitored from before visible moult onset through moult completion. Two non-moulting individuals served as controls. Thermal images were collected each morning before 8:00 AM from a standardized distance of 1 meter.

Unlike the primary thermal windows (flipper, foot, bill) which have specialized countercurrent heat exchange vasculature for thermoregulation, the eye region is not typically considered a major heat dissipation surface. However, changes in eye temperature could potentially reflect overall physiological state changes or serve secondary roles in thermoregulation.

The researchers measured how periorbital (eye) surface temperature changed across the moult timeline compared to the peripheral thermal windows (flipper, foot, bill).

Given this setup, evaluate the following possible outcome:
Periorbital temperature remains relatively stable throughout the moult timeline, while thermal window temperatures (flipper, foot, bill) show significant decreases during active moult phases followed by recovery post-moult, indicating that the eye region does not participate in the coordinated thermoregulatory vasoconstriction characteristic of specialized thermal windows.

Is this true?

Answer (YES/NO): NO